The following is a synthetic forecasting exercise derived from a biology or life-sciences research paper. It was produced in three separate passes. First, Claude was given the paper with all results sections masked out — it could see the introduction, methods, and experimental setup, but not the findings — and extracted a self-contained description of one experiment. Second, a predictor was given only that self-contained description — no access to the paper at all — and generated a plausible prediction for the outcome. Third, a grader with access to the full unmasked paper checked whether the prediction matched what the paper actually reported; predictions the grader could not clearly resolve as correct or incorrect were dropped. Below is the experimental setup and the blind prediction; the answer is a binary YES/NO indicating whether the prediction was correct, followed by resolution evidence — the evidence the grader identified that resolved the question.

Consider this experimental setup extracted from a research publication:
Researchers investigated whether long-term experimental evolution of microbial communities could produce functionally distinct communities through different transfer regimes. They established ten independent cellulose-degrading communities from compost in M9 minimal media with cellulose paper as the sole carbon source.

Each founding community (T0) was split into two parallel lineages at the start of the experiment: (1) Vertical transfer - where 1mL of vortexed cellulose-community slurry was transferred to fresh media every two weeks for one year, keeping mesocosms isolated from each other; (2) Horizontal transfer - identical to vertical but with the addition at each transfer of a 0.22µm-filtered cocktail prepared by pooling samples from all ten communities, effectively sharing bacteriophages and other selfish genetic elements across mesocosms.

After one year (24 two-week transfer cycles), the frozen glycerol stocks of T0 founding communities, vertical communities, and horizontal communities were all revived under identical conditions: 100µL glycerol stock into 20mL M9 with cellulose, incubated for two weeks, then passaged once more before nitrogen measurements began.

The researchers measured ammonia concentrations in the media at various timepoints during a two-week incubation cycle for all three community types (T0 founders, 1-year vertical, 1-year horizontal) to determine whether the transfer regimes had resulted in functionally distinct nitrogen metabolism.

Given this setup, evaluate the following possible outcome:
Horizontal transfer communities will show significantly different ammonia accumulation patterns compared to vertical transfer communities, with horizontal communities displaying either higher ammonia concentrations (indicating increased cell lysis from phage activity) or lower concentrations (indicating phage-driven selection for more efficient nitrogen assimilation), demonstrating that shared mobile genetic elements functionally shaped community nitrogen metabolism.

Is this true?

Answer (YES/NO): YES